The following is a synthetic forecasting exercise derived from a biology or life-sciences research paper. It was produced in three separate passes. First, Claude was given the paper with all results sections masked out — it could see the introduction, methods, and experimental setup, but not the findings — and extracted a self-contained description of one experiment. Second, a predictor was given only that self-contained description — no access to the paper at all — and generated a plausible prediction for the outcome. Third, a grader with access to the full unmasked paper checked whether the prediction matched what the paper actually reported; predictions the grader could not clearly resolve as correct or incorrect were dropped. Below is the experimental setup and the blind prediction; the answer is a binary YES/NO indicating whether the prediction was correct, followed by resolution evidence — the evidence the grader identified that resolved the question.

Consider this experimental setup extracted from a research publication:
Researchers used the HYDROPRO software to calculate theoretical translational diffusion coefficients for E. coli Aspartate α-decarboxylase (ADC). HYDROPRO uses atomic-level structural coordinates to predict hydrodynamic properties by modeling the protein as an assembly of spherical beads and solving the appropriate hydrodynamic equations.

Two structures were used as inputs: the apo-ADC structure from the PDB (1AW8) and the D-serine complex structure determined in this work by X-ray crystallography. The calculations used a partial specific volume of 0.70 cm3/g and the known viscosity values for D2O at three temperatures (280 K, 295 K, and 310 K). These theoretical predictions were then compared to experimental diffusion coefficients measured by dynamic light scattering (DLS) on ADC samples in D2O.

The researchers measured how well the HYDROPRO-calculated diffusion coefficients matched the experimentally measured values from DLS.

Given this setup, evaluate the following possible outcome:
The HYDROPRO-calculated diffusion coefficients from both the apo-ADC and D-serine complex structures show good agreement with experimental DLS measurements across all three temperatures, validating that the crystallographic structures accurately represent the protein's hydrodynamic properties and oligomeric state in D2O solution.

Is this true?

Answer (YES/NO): NO